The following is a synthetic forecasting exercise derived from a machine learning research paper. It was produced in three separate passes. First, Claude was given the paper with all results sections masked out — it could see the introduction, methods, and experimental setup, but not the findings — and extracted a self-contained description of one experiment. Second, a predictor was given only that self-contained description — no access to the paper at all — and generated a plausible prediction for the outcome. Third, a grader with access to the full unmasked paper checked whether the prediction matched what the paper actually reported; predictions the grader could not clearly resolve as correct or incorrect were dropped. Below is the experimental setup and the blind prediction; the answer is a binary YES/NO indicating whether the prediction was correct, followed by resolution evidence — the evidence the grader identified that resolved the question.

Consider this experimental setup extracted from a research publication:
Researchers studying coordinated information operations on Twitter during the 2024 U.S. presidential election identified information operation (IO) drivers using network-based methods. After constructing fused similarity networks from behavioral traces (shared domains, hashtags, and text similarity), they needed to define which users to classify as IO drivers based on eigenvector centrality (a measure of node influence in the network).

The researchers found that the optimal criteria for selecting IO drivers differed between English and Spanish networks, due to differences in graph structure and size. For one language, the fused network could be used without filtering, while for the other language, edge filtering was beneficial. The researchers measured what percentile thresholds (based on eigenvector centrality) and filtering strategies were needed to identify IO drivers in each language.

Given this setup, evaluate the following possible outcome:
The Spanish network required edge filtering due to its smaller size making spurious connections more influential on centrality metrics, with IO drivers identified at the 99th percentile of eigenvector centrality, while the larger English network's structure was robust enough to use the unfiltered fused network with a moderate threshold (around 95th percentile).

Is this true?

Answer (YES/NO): NO